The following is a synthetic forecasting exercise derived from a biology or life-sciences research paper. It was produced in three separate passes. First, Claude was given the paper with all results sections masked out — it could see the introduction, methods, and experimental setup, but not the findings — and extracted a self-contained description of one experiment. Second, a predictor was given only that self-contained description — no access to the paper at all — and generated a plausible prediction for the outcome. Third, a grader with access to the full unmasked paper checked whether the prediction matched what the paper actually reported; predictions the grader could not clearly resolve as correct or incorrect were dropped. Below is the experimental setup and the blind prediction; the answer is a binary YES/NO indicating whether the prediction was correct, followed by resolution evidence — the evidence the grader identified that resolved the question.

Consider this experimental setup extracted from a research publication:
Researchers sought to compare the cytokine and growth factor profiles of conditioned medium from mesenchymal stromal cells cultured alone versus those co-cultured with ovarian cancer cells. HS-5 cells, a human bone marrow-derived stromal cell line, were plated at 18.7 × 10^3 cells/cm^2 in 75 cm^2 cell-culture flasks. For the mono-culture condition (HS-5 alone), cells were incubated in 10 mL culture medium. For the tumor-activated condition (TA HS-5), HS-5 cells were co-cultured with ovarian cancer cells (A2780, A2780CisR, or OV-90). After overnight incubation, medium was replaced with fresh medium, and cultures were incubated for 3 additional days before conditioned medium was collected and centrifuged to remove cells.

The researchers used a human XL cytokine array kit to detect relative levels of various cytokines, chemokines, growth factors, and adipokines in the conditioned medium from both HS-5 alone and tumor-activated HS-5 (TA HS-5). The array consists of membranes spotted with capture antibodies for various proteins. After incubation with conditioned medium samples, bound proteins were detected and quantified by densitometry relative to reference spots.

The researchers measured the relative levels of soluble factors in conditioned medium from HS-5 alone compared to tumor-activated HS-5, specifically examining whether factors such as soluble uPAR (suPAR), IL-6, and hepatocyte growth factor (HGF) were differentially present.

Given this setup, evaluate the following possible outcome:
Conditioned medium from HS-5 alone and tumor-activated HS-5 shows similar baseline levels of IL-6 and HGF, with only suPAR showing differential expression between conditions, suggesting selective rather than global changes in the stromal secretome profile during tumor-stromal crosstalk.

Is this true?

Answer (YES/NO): NO